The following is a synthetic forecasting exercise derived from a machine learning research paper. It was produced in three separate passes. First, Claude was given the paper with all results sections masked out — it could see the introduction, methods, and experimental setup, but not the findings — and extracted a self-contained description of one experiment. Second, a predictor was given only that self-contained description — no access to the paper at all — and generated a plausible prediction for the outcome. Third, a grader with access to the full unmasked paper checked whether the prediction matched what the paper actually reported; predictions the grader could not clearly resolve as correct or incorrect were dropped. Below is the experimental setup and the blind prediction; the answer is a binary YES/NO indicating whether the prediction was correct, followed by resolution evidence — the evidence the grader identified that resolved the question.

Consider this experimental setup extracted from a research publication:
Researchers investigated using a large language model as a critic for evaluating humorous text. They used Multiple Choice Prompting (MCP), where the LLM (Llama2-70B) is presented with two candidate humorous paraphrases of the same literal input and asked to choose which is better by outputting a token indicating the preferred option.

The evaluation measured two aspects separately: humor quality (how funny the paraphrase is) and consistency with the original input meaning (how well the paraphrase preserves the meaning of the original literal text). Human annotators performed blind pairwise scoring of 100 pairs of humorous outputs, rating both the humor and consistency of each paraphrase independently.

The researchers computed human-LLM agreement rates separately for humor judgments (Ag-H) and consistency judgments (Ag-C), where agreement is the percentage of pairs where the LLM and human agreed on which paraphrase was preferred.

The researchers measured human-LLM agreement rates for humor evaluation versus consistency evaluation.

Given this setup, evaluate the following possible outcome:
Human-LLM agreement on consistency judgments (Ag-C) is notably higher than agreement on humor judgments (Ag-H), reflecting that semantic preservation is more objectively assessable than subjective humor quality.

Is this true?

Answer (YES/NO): NO